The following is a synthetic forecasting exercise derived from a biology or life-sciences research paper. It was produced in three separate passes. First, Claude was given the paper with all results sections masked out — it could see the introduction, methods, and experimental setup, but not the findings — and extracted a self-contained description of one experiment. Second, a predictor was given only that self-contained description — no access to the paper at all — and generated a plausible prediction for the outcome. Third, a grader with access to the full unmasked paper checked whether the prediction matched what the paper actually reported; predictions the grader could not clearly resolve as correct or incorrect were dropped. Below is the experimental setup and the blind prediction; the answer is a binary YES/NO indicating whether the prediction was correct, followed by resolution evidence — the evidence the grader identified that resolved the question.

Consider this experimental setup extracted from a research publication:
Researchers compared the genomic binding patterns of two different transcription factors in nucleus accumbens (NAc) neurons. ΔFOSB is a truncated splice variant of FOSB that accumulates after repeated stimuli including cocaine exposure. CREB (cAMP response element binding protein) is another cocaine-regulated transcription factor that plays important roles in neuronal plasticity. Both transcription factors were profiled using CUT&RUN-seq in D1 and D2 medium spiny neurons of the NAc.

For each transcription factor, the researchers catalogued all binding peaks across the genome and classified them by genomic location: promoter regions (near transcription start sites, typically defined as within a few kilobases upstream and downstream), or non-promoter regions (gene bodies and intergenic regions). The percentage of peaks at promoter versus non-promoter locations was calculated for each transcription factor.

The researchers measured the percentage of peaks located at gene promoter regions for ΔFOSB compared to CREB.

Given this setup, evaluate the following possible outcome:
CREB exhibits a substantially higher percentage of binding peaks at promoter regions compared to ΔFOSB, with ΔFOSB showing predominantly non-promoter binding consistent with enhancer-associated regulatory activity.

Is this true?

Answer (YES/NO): YES